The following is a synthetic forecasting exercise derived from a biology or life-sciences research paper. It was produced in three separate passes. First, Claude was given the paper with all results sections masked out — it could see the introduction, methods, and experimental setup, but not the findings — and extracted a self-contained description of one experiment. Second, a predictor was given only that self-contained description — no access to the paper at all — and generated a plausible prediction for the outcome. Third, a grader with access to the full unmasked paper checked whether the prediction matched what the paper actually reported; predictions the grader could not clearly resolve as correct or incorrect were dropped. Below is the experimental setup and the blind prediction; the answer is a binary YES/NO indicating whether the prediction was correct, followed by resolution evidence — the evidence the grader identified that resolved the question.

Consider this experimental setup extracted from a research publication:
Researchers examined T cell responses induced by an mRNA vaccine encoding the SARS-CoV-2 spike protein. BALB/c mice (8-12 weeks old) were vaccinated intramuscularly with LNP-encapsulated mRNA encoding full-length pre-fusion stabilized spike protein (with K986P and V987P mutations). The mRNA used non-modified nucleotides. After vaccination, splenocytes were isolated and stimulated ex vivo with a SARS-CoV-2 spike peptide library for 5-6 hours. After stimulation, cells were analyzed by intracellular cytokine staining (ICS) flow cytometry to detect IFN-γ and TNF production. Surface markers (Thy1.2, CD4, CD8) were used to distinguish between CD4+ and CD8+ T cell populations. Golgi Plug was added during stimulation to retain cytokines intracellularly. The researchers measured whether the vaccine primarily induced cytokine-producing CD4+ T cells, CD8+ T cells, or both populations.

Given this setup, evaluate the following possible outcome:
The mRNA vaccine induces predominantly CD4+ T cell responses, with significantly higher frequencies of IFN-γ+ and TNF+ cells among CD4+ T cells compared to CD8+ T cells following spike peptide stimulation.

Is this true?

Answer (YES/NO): NO